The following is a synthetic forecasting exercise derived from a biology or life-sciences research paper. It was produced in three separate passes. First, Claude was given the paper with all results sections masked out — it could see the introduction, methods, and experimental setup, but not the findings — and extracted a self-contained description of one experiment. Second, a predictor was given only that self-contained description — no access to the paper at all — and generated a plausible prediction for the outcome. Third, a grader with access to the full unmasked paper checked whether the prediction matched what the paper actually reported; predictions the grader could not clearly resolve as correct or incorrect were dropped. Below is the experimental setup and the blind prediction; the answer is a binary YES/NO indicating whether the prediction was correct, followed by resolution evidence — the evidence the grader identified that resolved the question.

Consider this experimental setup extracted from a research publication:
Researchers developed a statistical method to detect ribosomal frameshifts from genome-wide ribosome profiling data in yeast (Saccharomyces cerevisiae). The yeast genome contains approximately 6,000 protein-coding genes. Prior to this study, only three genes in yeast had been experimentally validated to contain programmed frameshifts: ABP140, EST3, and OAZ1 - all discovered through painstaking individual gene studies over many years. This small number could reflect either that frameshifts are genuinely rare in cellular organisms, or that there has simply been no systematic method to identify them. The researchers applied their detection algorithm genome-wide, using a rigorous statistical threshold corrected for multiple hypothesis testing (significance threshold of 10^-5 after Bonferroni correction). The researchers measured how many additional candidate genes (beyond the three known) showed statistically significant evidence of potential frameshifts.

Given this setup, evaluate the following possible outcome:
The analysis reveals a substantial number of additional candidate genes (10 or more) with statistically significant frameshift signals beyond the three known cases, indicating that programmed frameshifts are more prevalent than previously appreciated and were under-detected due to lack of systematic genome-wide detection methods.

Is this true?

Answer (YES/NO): YES